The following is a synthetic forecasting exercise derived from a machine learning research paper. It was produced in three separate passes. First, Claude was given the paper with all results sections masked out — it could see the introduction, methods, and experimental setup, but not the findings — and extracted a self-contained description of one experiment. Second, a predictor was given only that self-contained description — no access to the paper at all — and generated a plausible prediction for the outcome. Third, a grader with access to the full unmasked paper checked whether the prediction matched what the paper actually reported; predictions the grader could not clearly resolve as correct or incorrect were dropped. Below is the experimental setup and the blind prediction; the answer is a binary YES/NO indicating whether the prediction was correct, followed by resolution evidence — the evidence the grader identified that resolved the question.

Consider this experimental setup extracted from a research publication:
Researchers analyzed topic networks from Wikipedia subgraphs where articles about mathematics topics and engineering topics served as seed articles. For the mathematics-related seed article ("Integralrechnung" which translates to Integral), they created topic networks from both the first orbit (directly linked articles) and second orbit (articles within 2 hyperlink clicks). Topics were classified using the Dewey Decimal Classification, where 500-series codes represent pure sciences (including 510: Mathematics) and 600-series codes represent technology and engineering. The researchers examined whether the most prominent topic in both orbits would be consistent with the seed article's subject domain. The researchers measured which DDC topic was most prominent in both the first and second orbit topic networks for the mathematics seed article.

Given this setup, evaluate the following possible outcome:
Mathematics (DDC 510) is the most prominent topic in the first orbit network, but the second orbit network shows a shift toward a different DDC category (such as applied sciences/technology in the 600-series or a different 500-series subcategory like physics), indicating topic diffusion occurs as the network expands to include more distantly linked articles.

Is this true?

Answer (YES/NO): NO